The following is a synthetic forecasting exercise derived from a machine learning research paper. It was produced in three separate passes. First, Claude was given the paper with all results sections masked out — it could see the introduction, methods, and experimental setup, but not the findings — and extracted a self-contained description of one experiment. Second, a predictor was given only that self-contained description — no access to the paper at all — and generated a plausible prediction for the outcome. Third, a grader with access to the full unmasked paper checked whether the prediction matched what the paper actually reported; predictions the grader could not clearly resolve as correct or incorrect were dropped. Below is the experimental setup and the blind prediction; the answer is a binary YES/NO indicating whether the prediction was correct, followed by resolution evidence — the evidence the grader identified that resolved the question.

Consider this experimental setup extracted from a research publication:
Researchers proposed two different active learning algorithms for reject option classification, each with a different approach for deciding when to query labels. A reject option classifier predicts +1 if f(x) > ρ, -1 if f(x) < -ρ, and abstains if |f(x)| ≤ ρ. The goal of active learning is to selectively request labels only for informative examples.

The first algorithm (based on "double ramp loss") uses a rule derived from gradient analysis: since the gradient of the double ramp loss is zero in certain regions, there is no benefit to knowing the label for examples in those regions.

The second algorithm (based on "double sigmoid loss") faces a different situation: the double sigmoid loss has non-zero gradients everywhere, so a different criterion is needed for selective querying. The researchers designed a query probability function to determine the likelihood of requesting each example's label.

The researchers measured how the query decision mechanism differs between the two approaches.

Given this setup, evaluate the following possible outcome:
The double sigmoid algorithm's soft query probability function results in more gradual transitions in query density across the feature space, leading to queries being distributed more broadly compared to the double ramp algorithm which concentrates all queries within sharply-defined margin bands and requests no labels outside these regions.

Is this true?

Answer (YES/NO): YES